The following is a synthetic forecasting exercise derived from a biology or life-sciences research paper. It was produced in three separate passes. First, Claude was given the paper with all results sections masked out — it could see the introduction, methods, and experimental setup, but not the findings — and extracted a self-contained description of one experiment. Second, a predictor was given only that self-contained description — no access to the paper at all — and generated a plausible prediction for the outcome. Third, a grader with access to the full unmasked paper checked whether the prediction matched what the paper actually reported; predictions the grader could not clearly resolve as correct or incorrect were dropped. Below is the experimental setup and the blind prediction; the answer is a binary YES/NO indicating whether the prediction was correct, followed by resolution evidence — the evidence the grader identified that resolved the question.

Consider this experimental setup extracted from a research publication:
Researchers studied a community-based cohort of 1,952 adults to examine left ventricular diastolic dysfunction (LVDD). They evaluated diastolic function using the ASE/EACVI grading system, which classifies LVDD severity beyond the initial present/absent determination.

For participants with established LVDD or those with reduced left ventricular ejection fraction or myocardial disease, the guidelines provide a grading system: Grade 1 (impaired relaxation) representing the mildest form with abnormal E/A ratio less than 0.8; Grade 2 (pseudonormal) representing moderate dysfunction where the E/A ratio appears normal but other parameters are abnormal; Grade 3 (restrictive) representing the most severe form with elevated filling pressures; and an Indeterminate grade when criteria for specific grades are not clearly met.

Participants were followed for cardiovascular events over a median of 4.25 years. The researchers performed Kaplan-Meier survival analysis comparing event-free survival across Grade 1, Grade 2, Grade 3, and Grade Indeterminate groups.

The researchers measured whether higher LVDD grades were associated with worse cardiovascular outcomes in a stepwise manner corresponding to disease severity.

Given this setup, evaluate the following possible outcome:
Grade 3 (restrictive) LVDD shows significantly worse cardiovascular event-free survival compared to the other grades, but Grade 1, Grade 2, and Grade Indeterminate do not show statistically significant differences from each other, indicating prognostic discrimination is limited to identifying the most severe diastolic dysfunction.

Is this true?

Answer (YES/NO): NO